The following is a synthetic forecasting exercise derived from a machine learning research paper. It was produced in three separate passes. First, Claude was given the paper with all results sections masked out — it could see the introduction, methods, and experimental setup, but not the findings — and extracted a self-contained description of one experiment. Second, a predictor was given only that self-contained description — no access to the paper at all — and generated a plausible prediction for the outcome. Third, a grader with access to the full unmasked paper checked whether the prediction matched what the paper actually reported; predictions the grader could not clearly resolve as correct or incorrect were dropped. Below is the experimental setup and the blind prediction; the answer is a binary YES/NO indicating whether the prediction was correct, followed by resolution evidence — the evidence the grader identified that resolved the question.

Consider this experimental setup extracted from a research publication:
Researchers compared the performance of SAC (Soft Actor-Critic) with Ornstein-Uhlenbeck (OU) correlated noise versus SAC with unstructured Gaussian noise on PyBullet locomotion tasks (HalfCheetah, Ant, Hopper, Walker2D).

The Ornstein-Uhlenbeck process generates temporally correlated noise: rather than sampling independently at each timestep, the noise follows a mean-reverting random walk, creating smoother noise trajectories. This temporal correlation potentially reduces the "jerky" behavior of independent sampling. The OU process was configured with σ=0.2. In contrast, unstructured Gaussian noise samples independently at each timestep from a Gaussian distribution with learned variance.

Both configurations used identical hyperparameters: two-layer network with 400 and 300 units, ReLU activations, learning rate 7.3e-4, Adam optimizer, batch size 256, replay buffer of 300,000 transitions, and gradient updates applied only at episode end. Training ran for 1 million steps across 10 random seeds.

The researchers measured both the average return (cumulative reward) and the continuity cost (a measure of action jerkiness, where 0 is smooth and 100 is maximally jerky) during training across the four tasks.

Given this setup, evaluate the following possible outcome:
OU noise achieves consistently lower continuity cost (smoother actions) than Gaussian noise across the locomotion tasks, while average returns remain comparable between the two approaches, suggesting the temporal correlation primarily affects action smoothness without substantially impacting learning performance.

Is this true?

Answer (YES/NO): NO